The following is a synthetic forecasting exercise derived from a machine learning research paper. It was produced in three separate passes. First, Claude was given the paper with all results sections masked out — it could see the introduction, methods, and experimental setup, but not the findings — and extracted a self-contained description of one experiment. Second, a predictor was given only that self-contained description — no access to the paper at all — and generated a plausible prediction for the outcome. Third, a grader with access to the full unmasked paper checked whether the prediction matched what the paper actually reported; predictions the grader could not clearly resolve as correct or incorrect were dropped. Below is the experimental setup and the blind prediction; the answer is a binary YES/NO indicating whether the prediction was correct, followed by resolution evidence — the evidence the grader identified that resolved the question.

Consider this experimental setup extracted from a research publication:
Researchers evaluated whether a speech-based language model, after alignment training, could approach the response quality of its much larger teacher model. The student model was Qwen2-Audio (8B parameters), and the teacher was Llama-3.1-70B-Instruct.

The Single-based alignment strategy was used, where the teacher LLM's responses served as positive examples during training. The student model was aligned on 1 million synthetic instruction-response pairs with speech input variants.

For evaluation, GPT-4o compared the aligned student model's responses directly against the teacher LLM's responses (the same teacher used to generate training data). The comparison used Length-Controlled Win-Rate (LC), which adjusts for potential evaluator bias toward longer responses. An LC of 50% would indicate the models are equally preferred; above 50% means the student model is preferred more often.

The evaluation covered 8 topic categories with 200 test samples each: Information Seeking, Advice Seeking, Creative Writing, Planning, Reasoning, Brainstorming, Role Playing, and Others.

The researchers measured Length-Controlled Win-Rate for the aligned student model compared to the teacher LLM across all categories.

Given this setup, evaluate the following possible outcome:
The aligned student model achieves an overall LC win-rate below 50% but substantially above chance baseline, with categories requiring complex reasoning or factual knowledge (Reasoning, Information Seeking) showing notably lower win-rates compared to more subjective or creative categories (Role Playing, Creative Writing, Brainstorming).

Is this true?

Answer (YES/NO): NO